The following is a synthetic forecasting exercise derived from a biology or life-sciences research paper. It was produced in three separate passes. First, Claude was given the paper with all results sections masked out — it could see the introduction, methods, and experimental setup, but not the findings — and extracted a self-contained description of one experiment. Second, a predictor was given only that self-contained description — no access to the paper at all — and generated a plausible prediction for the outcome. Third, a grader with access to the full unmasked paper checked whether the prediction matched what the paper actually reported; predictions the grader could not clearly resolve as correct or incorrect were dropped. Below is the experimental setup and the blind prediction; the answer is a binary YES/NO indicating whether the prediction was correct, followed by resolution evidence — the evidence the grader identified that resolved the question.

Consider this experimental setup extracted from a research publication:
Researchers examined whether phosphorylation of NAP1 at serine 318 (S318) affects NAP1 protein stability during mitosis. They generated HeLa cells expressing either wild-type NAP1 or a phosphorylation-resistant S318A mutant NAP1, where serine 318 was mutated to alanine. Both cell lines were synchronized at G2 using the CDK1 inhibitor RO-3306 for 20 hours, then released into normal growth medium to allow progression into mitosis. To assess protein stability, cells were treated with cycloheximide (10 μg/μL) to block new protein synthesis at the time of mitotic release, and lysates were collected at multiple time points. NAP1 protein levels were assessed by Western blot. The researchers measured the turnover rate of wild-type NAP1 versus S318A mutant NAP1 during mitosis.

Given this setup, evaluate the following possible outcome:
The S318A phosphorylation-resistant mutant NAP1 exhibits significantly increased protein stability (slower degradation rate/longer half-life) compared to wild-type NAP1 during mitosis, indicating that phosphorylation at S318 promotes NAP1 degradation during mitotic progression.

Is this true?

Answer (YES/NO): YES